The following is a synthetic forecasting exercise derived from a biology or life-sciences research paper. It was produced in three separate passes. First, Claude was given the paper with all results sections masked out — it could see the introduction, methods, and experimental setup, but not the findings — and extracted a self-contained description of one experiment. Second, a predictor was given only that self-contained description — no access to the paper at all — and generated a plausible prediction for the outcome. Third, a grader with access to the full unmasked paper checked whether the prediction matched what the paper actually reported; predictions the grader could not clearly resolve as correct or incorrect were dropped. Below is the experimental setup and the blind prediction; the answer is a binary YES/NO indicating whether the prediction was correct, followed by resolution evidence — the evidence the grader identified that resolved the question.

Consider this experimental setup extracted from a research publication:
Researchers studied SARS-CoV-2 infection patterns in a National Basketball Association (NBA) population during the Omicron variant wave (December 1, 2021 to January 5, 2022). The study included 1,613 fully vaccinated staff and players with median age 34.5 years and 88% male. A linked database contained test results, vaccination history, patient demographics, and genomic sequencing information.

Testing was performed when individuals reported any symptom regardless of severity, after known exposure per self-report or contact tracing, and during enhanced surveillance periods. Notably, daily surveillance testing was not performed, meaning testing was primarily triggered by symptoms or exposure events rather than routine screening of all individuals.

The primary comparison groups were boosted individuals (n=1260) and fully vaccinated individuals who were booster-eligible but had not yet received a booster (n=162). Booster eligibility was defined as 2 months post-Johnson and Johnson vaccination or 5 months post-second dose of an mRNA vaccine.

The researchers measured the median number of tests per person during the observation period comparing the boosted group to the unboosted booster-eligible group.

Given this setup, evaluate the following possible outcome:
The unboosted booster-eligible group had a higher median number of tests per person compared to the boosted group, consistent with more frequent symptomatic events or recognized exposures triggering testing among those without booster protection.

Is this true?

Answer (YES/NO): YES